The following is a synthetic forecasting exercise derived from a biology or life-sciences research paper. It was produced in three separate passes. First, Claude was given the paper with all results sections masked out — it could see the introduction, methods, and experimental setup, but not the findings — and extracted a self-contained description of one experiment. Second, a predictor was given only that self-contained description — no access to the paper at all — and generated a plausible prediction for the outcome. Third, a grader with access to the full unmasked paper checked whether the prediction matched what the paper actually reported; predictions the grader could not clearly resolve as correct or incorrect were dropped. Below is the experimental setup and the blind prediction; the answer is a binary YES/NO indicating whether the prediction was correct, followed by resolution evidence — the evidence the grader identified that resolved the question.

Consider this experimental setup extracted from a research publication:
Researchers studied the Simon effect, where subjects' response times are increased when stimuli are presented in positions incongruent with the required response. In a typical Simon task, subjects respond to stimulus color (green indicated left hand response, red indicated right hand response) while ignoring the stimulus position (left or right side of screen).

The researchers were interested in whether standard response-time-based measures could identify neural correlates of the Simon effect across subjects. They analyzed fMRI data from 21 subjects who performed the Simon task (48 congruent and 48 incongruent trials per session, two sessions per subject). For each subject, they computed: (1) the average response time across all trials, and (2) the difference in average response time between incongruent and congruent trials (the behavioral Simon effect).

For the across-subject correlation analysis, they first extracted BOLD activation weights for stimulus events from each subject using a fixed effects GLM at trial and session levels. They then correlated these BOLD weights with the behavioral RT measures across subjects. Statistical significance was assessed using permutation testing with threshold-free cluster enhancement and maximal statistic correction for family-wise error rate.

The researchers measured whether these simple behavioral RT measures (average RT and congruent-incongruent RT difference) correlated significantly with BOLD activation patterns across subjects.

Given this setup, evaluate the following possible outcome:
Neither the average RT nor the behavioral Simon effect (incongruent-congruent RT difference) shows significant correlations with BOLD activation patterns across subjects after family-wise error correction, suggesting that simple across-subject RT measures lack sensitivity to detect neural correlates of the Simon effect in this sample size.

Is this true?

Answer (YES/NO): YES